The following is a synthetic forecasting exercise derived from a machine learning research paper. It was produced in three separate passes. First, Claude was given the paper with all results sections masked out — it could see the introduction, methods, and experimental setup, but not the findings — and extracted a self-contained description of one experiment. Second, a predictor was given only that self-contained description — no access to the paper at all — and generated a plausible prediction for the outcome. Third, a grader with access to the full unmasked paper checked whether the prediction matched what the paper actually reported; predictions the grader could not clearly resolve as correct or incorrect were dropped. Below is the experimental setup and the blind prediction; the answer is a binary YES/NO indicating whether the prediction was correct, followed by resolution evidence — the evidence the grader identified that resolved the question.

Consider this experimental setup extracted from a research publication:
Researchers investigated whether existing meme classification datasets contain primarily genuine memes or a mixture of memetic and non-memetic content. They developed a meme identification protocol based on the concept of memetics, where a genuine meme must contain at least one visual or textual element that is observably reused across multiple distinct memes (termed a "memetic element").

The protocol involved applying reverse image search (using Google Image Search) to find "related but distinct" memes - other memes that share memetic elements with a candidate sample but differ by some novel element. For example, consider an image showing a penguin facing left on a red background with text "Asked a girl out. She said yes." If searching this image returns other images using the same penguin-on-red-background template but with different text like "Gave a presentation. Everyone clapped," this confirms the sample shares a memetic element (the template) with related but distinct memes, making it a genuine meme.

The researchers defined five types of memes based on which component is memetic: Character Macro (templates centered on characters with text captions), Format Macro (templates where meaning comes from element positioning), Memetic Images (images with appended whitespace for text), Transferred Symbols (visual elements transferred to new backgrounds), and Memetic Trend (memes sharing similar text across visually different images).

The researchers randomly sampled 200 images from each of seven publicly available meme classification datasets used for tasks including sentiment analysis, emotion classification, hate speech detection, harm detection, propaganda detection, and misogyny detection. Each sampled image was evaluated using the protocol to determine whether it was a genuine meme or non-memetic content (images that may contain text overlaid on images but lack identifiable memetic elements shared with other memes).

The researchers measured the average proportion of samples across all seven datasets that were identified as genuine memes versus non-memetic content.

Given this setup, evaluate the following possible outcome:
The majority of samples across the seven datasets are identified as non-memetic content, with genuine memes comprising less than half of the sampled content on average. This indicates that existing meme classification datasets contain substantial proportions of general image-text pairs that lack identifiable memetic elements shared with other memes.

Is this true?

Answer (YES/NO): YES